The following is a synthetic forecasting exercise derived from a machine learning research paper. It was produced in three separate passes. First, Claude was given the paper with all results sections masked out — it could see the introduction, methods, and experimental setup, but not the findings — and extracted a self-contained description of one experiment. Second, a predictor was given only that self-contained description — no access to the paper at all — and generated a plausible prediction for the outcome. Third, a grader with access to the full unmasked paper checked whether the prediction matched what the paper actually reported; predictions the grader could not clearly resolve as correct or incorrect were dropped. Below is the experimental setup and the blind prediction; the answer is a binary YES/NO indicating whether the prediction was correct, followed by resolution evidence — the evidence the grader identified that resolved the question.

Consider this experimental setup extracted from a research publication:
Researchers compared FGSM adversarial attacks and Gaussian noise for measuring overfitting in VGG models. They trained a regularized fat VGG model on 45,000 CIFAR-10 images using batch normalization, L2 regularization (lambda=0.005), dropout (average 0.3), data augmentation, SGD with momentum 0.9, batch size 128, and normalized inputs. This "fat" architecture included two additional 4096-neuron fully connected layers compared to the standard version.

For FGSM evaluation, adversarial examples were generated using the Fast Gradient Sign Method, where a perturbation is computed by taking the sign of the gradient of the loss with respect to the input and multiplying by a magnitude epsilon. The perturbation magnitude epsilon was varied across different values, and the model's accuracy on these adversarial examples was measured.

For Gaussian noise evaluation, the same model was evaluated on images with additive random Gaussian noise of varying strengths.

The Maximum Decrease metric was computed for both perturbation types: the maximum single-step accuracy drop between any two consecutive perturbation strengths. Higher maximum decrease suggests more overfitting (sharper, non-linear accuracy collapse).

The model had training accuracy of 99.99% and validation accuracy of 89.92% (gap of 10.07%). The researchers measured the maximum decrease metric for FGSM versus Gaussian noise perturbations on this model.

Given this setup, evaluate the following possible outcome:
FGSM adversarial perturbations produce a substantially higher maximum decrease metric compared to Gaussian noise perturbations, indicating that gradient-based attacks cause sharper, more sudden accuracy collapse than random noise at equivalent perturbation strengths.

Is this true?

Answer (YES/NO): NO